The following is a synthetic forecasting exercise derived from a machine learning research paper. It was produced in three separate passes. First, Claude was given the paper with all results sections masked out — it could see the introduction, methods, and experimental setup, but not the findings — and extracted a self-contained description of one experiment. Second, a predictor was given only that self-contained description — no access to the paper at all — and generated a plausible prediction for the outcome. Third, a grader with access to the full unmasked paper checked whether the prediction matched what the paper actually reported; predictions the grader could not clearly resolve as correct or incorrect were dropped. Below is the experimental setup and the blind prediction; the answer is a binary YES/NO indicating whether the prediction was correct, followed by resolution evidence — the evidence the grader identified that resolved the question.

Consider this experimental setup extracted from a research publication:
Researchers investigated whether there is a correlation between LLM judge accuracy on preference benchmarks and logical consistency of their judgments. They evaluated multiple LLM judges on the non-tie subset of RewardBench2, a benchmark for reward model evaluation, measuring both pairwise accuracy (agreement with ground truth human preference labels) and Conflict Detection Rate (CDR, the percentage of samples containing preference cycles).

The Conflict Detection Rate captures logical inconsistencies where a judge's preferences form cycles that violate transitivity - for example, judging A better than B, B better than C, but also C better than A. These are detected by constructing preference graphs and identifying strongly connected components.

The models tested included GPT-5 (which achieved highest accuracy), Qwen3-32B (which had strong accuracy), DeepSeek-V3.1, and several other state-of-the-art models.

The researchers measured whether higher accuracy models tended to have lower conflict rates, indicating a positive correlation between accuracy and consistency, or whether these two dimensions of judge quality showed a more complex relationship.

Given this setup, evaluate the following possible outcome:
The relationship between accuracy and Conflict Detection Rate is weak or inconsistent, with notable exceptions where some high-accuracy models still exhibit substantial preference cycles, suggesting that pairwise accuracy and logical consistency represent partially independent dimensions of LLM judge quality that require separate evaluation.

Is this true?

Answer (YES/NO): YES